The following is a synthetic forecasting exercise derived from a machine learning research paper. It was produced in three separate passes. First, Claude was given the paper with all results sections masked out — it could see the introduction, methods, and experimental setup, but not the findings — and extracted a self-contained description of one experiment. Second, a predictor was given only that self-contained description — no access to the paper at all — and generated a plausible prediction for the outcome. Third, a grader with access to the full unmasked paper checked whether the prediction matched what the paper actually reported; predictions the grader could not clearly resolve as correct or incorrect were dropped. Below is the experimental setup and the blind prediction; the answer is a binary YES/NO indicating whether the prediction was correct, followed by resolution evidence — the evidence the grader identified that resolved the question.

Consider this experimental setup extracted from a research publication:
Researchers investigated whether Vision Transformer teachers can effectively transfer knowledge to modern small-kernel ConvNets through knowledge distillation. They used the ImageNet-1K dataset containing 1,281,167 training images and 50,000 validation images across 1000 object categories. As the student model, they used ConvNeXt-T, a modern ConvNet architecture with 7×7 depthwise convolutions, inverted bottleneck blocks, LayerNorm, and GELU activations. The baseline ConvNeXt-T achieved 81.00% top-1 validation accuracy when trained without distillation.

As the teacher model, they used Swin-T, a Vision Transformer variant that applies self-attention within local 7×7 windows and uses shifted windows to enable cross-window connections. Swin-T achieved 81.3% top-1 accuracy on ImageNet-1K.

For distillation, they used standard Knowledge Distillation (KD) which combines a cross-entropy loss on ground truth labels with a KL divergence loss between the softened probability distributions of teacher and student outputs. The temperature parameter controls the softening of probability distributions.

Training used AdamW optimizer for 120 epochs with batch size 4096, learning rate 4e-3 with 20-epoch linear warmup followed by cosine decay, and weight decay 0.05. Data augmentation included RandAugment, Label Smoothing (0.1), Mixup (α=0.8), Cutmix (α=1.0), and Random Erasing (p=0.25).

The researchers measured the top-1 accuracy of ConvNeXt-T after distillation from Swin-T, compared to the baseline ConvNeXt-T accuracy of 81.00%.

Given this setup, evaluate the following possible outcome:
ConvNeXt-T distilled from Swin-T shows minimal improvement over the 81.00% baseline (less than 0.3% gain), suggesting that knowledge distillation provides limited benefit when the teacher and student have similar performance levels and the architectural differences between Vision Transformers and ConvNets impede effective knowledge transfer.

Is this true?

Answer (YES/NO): NO